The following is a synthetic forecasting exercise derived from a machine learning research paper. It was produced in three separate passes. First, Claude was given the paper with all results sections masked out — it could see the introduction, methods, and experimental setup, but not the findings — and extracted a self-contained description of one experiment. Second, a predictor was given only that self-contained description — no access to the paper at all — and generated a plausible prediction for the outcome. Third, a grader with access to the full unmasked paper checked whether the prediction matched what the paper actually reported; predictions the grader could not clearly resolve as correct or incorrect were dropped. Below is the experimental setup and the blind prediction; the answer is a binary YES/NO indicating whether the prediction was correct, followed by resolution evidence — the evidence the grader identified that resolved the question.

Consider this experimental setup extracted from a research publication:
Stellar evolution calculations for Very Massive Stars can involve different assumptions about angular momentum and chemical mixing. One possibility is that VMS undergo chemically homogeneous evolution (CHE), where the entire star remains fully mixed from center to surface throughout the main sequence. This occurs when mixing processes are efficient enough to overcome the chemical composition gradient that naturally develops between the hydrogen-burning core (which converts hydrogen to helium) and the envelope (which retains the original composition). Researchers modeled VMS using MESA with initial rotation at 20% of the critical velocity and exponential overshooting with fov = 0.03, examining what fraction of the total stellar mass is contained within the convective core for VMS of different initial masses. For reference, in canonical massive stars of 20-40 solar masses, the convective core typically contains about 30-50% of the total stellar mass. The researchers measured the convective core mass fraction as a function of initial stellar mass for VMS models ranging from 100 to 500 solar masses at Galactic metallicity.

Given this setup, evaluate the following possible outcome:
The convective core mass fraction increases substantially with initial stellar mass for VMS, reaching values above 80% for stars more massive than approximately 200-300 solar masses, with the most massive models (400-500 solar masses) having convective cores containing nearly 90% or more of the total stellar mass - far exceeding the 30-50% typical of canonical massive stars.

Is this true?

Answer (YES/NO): YES